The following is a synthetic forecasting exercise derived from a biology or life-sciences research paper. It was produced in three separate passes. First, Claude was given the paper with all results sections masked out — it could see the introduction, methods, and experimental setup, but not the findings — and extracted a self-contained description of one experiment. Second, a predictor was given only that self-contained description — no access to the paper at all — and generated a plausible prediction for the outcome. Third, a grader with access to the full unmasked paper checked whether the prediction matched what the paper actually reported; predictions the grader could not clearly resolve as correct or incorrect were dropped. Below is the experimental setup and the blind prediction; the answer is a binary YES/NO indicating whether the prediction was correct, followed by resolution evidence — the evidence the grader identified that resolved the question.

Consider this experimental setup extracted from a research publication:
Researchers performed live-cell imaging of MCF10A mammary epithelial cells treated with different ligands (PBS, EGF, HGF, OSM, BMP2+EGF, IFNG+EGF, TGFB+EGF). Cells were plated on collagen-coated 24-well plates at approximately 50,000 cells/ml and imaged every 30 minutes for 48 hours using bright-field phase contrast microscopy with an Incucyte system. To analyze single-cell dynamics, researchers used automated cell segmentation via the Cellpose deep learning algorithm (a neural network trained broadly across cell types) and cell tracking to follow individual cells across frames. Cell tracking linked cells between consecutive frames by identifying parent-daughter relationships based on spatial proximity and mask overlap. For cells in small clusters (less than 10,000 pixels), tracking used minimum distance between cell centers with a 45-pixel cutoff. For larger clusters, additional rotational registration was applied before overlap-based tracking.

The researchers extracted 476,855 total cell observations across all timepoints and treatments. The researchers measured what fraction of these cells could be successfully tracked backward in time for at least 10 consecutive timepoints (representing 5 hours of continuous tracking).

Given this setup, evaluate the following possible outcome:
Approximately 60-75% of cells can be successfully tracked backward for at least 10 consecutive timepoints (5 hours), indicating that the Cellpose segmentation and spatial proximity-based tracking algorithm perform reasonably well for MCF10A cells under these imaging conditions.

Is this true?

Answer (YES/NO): NO